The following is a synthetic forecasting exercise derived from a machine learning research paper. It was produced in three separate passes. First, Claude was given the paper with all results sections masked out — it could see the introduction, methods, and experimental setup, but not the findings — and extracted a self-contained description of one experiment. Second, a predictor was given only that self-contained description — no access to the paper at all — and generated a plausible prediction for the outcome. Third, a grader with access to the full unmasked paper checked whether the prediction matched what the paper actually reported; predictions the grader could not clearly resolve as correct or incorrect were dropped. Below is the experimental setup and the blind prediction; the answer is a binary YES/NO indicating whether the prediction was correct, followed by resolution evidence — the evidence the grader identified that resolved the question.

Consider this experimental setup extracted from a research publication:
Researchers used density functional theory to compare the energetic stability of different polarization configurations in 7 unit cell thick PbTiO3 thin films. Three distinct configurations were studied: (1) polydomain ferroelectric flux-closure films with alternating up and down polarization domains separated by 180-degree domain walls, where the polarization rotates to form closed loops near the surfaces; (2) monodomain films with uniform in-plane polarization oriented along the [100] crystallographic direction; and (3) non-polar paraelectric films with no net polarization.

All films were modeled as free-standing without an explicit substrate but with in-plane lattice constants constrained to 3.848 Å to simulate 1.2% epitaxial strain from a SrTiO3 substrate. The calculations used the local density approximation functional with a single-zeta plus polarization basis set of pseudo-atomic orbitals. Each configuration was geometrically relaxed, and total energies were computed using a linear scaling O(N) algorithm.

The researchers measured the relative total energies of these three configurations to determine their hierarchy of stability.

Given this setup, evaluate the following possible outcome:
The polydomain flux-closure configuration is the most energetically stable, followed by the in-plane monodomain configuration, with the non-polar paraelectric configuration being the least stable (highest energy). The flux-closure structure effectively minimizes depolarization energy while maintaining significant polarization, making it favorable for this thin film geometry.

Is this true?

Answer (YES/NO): YES